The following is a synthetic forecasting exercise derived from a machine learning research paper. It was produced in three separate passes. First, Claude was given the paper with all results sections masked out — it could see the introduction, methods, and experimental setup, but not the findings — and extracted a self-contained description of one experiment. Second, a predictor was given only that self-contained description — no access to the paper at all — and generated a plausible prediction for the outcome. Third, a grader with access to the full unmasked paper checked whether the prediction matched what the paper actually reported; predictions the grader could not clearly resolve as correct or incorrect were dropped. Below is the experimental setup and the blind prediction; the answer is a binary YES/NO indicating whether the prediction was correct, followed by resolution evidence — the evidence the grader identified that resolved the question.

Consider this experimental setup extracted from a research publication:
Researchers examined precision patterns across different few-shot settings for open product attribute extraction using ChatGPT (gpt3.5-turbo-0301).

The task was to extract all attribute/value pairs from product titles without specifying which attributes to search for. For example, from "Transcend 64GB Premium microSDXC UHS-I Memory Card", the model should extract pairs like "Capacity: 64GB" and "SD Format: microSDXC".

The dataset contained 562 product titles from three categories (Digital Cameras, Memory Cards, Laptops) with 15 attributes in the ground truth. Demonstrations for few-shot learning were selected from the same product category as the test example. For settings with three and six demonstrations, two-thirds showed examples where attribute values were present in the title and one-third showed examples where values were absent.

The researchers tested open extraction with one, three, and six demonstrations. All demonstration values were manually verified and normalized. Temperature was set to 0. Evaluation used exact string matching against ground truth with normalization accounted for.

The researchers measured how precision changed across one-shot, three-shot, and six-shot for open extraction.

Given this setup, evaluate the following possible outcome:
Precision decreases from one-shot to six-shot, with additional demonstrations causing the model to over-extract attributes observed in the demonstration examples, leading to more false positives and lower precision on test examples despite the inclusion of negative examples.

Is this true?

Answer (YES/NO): YES